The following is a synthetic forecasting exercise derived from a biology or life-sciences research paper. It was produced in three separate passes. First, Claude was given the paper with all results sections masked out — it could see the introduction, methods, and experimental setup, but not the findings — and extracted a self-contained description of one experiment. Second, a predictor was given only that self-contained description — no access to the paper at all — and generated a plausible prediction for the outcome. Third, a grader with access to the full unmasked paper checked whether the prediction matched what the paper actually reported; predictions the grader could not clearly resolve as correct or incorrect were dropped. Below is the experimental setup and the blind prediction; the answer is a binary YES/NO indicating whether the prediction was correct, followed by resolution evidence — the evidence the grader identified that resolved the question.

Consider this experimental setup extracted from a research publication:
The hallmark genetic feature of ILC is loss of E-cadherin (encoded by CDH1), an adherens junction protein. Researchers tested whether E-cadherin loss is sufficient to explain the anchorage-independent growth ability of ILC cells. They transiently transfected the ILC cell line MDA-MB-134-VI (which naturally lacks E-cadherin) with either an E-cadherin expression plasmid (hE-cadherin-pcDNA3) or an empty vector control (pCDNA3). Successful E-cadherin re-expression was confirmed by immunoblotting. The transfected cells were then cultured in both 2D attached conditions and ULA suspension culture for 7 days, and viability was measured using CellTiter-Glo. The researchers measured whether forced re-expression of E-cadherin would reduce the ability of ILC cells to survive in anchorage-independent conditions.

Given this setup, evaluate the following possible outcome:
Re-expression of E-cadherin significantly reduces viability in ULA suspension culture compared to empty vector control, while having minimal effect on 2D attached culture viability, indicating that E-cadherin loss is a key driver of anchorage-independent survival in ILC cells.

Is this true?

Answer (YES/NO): NO